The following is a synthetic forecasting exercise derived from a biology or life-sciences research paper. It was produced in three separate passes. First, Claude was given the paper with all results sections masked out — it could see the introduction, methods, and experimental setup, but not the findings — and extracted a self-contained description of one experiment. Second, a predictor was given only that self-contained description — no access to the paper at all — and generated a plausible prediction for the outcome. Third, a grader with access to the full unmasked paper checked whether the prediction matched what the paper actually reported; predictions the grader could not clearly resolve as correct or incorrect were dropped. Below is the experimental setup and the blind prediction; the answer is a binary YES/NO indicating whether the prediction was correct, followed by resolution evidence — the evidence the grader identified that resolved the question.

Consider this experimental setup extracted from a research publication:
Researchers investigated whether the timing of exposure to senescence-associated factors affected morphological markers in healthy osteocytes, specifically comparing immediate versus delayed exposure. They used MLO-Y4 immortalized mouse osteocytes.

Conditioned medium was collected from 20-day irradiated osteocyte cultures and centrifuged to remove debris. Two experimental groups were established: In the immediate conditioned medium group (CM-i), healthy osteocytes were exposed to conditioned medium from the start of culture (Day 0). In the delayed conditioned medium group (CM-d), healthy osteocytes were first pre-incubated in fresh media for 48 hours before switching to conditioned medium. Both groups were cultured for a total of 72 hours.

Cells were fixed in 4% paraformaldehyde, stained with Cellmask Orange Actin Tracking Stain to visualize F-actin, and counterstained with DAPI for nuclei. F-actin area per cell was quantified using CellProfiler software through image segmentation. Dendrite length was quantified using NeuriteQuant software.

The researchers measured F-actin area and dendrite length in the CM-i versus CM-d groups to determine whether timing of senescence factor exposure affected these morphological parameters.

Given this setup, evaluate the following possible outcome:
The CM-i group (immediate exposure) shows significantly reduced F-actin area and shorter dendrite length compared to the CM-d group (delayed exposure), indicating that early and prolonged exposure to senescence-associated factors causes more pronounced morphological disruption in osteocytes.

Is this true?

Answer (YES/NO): NO